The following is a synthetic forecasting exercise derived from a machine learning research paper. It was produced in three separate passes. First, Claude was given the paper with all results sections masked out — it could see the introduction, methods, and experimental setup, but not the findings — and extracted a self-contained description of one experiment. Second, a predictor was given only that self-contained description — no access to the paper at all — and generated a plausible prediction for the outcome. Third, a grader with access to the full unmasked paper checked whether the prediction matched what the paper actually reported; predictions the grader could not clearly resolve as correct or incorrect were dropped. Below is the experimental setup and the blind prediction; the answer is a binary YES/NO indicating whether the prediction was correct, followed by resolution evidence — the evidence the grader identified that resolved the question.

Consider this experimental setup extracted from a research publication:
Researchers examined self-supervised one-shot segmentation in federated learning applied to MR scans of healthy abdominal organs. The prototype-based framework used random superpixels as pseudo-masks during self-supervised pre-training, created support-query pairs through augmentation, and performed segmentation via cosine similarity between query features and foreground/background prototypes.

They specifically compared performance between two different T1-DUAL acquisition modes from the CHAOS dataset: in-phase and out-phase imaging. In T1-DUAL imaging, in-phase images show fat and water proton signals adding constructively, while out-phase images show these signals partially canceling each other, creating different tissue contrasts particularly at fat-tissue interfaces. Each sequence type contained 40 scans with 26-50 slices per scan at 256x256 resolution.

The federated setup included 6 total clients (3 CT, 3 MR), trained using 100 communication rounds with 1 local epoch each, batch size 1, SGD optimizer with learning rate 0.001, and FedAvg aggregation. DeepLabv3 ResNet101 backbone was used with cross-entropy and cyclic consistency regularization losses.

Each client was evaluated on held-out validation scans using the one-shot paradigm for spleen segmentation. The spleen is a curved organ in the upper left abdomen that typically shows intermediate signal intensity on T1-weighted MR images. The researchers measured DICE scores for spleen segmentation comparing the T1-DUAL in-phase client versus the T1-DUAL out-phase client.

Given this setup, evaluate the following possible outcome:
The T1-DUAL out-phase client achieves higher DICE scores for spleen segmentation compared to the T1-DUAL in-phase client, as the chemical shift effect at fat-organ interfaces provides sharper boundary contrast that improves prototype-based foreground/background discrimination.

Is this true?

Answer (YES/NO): NO